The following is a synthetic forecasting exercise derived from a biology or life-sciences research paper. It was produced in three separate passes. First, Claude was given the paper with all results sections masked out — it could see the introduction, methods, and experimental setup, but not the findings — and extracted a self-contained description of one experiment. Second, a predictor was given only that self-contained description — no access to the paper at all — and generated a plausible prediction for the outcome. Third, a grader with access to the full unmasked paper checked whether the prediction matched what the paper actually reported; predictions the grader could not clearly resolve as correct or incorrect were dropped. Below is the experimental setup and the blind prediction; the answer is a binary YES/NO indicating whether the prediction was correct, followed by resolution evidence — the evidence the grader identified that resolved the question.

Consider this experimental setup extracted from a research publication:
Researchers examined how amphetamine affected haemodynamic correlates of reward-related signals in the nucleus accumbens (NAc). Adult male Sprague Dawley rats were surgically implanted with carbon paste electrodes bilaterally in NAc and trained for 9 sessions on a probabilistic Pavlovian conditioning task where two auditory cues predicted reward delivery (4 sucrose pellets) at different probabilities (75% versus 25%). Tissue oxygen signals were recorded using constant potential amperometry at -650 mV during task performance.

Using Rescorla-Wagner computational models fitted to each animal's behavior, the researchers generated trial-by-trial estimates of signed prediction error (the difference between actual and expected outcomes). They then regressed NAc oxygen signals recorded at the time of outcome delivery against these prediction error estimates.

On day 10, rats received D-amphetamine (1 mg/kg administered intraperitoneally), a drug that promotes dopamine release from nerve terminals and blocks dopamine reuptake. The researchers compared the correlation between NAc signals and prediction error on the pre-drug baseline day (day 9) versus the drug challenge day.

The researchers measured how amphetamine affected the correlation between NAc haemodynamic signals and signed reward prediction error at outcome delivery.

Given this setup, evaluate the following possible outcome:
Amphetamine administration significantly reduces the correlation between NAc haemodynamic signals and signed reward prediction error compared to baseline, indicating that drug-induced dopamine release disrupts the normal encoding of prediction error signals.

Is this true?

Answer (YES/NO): YES